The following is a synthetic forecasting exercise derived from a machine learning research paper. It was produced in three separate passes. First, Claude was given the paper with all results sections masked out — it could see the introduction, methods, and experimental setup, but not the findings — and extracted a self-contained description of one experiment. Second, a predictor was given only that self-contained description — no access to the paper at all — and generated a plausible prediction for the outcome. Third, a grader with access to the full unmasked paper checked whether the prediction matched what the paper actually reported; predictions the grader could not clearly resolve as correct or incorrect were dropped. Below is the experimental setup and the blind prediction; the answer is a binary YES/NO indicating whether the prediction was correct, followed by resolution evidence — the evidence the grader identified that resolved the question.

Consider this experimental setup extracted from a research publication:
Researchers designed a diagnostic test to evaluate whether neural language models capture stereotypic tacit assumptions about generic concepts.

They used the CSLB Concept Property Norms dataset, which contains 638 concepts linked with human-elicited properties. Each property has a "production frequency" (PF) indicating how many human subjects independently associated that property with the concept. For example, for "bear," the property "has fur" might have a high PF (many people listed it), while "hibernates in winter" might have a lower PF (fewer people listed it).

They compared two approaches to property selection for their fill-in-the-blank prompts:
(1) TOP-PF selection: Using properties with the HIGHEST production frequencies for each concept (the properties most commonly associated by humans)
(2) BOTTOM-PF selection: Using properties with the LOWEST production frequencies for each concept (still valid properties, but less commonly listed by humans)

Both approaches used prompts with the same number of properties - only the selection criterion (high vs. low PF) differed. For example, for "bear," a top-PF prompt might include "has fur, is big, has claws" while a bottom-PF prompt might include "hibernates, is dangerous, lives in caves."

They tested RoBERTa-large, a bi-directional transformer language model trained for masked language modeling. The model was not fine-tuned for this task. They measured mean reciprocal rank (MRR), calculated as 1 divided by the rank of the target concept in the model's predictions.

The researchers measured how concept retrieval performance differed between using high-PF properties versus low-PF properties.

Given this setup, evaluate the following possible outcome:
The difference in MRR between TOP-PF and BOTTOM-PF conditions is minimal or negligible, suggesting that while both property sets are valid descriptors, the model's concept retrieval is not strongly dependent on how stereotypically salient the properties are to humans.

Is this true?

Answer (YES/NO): NO